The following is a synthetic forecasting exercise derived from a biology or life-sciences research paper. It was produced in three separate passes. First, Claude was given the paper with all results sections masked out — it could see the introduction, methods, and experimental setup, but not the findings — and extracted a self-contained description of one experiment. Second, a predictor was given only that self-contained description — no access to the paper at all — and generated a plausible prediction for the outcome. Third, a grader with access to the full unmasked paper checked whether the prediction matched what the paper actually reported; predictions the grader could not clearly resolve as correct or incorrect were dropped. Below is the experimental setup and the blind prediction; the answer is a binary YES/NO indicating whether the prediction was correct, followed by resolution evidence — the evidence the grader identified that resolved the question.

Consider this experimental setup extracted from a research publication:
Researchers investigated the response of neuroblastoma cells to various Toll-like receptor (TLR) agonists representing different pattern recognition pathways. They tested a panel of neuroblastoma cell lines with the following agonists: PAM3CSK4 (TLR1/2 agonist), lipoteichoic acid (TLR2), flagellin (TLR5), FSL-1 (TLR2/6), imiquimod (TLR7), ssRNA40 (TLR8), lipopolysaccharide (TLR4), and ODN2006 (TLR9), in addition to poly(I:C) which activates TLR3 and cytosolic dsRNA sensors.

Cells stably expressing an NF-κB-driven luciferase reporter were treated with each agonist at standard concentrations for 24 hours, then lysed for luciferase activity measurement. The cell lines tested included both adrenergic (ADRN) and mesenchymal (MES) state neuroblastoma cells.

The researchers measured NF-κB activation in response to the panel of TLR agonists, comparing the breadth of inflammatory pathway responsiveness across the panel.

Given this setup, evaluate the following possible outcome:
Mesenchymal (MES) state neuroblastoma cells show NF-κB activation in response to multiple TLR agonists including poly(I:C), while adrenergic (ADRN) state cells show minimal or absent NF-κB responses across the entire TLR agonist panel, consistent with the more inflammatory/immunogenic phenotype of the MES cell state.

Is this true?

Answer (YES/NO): YES